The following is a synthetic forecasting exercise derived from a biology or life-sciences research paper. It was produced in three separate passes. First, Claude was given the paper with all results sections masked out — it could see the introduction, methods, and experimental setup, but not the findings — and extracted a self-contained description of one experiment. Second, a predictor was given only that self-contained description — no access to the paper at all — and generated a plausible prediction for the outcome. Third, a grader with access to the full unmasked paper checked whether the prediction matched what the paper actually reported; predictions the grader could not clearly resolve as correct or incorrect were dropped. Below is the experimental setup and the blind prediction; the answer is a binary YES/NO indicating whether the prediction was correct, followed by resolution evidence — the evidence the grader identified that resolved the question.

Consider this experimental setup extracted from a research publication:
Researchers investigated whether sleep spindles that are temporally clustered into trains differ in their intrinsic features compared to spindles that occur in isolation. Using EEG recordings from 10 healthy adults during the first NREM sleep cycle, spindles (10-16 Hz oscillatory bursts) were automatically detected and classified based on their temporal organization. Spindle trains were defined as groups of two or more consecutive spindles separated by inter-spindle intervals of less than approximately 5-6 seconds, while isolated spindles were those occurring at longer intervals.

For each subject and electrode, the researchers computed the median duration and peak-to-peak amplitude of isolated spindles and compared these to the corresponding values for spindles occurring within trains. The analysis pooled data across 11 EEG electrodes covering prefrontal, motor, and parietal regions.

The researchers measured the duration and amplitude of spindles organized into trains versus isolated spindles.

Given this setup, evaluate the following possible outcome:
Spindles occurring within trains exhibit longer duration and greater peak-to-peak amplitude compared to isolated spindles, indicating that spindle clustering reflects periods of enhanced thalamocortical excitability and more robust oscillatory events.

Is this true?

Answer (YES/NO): YES